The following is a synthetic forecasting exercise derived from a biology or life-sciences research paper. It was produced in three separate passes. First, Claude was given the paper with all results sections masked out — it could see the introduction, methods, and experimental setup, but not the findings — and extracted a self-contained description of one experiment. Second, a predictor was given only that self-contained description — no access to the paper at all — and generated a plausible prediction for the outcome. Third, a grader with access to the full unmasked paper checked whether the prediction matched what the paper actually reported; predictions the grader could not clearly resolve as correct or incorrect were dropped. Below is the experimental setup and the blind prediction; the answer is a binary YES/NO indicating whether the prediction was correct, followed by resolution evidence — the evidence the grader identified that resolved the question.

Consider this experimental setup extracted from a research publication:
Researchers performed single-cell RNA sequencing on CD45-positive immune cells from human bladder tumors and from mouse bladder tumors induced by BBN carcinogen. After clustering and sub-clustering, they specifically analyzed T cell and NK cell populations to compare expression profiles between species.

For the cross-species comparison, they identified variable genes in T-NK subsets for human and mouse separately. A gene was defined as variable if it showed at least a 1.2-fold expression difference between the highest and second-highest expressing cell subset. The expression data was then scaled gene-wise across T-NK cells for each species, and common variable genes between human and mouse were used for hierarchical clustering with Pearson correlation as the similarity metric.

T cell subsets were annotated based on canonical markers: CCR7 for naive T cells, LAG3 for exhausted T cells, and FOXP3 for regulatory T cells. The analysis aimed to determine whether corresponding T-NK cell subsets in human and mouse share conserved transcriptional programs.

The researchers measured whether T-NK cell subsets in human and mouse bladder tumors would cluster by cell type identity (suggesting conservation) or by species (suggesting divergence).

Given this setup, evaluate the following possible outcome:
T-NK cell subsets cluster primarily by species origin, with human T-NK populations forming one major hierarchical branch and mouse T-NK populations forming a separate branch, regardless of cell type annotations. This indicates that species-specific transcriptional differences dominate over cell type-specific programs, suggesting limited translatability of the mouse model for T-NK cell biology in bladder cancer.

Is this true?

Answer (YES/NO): NO